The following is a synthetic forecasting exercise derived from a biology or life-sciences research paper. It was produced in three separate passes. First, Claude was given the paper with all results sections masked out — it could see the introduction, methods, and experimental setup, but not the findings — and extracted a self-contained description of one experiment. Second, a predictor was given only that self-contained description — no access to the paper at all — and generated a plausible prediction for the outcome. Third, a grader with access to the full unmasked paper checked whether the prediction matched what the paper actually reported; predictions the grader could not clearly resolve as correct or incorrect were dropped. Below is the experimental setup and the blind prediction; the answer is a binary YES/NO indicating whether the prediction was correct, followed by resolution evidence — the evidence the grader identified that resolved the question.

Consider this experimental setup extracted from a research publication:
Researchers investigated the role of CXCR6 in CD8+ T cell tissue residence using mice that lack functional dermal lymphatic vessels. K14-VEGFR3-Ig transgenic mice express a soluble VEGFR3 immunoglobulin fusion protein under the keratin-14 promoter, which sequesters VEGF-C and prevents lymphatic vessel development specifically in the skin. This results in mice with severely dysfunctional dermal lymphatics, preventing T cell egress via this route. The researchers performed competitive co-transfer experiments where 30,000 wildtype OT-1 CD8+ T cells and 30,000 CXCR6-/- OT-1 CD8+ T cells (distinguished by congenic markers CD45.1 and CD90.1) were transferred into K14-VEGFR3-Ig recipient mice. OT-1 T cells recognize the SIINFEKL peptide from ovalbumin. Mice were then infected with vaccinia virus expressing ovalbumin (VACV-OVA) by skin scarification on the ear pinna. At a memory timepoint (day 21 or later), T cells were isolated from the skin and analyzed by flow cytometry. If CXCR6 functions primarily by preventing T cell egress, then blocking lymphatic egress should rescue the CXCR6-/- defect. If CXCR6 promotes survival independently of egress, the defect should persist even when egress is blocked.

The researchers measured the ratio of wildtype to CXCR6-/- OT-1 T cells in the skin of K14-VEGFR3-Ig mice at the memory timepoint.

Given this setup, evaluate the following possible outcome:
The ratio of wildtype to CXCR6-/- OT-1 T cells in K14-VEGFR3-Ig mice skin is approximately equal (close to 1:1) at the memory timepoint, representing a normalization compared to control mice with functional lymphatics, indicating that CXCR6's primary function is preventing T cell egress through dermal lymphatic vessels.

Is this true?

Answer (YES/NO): NO